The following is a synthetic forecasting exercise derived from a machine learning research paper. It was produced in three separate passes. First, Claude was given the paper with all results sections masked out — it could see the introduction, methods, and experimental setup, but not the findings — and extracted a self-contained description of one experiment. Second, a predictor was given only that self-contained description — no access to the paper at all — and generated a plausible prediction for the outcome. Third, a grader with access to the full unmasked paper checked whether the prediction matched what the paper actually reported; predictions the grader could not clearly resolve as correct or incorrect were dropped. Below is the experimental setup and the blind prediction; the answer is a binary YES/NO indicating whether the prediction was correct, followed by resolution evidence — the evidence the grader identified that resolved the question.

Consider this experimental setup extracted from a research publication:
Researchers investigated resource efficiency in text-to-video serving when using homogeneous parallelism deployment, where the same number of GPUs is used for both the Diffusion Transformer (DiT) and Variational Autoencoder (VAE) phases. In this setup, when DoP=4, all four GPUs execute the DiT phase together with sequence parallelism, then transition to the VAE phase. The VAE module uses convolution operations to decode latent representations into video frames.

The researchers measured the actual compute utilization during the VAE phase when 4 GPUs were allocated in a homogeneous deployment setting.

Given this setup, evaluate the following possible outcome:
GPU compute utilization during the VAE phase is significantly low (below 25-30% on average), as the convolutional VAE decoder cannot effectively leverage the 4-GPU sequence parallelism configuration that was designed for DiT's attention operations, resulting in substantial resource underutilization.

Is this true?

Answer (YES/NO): NO